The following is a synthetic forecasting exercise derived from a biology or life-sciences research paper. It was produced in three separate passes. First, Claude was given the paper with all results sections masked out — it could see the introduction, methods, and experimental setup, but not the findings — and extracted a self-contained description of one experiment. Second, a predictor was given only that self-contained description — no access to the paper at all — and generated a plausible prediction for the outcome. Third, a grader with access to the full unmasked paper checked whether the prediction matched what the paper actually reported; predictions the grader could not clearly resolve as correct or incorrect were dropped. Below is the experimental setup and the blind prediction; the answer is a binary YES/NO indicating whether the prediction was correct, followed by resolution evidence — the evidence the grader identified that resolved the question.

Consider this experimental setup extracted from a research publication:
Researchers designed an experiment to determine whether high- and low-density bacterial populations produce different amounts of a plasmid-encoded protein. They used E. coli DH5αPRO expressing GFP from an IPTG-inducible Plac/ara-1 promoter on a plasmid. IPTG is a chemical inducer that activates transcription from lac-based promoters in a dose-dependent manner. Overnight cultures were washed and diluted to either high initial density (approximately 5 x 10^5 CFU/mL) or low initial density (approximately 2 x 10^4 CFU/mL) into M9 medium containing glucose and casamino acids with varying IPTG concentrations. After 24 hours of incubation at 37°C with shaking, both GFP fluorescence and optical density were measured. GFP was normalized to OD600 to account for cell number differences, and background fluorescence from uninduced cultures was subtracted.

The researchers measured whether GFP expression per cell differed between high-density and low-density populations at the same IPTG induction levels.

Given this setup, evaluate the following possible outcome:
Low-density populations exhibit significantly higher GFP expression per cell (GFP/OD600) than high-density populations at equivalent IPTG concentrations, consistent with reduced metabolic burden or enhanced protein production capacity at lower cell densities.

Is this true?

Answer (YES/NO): NO